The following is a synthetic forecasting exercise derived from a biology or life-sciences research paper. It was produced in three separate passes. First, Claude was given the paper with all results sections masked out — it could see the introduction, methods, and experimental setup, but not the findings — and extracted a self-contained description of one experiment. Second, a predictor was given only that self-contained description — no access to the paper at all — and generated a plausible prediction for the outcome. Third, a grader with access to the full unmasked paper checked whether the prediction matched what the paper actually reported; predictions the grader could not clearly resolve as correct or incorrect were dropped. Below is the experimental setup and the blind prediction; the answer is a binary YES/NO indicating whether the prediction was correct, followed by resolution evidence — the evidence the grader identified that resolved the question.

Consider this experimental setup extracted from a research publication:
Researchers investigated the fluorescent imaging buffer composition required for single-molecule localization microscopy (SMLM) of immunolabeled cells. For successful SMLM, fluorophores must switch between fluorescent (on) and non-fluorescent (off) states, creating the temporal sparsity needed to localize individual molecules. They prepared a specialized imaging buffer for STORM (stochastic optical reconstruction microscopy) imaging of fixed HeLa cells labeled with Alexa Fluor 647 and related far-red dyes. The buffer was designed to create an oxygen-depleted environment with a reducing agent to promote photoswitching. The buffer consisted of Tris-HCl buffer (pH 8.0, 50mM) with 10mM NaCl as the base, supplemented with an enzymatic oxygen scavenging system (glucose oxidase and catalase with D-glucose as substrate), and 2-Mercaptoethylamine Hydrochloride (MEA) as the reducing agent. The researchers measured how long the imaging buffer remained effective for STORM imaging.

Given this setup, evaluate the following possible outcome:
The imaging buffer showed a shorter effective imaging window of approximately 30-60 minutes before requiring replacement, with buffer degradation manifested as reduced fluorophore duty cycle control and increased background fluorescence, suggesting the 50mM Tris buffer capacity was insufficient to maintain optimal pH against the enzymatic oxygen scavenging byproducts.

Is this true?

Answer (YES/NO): NO